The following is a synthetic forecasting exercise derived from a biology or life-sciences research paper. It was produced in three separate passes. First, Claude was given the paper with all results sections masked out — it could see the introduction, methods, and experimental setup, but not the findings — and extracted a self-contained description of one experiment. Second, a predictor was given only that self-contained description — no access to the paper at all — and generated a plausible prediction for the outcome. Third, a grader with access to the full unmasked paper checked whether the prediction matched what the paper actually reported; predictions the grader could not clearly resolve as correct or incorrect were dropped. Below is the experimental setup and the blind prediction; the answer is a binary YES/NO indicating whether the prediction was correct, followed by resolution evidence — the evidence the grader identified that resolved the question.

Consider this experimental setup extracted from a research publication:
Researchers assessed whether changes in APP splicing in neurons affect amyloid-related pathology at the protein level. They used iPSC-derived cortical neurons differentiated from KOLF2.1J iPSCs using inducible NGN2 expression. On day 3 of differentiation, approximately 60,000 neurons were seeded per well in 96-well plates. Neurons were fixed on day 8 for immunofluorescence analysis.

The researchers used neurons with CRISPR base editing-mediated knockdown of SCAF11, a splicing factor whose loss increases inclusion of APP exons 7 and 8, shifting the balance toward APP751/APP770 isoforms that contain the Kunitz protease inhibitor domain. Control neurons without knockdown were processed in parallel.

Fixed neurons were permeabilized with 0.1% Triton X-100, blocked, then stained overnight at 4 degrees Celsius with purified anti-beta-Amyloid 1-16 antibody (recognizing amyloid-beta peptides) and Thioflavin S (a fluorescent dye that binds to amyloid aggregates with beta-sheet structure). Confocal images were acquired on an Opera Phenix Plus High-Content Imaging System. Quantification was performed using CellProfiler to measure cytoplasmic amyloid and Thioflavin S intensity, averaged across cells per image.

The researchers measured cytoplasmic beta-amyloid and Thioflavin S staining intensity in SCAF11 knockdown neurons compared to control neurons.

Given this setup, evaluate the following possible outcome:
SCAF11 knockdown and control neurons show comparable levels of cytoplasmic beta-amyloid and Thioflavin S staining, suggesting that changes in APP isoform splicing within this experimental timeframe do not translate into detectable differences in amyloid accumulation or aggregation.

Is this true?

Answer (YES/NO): NO